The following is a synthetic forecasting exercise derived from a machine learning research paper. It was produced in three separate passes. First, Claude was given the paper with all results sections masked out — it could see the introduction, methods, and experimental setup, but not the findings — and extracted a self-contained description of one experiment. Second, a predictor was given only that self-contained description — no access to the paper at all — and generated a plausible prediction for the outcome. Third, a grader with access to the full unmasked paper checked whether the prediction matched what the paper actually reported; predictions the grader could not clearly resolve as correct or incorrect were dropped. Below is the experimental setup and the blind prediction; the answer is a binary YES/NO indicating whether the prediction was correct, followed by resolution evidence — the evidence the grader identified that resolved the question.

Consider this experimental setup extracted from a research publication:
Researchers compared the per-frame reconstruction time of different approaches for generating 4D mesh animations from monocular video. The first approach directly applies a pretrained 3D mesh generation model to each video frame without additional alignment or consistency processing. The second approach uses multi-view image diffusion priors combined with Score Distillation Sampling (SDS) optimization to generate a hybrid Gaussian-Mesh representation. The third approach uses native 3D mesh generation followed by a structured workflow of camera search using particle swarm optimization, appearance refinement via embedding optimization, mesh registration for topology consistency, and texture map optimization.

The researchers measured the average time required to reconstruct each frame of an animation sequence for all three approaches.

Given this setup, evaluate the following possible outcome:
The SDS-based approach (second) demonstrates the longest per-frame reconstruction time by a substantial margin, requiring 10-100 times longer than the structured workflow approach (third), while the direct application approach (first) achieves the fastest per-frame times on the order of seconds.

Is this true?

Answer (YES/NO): NO